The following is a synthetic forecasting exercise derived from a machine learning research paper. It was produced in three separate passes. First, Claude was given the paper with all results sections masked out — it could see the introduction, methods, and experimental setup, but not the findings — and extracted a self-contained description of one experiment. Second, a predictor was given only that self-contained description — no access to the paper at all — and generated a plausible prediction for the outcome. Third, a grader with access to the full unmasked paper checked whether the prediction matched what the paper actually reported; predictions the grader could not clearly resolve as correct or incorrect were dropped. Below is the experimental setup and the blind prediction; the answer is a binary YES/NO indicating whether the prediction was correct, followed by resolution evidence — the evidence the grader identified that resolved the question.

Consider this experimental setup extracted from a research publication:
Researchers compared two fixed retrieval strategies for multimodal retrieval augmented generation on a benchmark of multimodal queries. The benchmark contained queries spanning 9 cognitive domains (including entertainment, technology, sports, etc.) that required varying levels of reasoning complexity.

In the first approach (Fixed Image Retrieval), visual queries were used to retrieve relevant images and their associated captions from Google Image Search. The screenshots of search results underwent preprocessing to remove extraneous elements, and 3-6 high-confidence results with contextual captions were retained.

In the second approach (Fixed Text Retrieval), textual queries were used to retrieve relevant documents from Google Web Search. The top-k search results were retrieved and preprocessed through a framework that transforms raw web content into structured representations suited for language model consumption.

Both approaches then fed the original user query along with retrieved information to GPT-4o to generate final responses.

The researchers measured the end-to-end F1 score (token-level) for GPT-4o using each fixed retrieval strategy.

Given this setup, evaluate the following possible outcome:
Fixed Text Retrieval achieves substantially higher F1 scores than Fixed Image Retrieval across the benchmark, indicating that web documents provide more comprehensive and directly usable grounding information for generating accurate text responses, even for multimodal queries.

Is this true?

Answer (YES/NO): NO